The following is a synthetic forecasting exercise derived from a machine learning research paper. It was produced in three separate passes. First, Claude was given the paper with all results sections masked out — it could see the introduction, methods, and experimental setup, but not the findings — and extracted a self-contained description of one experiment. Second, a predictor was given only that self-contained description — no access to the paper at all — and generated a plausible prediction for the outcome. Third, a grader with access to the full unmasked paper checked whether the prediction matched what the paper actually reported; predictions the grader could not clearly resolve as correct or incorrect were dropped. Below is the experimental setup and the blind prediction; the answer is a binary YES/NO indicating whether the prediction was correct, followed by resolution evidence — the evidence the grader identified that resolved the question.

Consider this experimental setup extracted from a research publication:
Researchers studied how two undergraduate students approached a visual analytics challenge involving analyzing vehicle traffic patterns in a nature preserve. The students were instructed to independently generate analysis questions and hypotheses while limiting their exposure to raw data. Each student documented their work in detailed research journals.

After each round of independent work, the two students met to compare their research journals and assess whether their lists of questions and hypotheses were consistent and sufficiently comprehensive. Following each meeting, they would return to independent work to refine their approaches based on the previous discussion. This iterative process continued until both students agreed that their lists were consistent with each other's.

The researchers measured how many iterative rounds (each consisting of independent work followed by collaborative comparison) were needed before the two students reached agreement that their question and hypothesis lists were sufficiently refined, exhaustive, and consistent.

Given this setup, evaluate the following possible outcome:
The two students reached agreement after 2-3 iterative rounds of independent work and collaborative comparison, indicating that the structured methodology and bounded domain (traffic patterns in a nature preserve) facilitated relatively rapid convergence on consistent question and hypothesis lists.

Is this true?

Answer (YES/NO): YES